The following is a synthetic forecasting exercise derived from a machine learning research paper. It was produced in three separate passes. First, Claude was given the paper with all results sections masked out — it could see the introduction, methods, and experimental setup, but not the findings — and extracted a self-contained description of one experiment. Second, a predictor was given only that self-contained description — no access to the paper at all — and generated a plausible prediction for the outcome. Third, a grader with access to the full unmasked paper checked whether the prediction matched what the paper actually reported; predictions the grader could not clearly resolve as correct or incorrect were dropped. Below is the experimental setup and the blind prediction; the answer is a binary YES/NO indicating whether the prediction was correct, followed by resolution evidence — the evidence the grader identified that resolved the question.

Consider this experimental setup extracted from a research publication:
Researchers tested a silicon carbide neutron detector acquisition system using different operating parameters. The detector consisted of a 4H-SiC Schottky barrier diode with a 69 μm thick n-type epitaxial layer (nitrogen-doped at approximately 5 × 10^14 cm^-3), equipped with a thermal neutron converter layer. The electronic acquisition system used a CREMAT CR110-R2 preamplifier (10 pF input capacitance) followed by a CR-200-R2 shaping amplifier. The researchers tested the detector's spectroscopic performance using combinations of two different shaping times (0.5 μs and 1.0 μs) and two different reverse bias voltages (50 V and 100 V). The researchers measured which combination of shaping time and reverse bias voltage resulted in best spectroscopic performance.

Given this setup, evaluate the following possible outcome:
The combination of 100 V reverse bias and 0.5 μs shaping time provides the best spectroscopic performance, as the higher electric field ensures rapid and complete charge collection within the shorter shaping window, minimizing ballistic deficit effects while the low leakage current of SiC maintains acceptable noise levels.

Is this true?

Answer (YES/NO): NO